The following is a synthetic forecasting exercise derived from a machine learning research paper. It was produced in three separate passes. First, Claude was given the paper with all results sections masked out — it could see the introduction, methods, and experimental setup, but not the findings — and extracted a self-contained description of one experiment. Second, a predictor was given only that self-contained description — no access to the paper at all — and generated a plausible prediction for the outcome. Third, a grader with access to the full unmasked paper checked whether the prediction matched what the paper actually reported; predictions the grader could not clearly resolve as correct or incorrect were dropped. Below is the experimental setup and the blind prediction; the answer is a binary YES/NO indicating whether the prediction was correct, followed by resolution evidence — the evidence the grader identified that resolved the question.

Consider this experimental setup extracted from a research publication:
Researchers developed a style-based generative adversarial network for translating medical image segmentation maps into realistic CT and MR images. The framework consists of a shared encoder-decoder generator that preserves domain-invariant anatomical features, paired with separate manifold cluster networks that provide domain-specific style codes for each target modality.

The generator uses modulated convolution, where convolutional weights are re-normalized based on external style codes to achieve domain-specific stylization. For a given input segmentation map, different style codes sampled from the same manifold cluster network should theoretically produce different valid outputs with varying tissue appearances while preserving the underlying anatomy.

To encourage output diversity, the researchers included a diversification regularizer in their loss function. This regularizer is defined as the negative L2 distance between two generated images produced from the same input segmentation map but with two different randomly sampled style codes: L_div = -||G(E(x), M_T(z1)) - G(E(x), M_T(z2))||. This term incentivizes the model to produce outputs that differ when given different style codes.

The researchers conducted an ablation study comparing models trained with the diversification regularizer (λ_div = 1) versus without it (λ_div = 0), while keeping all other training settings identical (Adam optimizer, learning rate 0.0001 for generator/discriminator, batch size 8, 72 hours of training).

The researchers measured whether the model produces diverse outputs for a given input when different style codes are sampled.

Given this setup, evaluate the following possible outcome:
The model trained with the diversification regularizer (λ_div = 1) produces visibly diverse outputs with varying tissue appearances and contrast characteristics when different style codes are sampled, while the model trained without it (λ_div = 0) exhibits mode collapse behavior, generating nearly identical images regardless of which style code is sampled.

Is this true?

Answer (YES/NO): YES